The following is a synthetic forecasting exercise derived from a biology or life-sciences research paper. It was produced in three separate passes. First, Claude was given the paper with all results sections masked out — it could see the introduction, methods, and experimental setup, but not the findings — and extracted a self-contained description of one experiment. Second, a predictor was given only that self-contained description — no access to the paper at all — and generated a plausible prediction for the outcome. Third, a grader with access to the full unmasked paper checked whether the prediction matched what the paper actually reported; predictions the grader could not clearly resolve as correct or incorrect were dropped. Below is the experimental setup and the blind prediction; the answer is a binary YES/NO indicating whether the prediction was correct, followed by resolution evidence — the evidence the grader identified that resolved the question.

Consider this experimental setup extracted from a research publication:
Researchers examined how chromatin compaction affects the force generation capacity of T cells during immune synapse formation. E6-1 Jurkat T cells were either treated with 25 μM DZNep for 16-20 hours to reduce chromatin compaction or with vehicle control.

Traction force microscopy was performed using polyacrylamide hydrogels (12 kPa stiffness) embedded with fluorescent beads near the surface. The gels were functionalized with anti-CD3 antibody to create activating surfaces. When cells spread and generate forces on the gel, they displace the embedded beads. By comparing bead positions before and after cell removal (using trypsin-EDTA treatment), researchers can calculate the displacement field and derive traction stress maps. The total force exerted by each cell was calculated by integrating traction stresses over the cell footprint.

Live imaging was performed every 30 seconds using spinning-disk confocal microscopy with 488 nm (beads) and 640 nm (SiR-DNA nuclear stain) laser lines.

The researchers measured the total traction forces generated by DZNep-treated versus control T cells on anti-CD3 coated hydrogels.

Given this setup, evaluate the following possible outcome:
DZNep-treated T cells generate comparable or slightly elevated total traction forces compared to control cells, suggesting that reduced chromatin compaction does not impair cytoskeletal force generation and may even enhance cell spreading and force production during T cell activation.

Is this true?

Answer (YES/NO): YES